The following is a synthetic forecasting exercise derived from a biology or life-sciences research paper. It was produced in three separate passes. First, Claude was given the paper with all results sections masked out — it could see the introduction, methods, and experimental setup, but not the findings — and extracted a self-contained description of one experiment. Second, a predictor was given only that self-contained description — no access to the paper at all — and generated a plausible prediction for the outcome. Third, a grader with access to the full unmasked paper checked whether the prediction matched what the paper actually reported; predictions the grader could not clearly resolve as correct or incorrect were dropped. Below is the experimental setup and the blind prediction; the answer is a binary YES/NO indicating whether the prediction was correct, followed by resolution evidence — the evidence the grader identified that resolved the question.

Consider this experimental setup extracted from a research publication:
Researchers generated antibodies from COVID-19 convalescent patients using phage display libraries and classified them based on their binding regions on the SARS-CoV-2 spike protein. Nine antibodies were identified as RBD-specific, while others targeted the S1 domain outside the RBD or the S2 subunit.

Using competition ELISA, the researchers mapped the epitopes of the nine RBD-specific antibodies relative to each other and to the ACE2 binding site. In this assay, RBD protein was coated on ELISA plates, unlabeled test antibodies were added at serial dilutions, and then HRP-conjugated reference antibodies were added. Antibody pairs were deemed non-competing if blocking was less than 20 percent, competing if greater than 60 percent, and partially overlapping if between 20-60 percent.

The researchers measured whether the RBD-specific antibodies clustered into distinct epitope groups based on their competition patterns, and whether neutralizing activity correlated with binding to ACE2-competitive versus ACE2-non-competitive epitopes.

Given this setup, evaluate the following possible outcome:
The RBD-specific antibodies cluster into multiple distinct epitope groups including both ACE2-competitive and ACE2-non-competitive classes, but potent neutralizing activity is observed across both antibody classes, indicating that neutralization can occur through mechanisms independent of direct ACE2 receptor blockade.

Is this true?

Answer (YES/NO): YES